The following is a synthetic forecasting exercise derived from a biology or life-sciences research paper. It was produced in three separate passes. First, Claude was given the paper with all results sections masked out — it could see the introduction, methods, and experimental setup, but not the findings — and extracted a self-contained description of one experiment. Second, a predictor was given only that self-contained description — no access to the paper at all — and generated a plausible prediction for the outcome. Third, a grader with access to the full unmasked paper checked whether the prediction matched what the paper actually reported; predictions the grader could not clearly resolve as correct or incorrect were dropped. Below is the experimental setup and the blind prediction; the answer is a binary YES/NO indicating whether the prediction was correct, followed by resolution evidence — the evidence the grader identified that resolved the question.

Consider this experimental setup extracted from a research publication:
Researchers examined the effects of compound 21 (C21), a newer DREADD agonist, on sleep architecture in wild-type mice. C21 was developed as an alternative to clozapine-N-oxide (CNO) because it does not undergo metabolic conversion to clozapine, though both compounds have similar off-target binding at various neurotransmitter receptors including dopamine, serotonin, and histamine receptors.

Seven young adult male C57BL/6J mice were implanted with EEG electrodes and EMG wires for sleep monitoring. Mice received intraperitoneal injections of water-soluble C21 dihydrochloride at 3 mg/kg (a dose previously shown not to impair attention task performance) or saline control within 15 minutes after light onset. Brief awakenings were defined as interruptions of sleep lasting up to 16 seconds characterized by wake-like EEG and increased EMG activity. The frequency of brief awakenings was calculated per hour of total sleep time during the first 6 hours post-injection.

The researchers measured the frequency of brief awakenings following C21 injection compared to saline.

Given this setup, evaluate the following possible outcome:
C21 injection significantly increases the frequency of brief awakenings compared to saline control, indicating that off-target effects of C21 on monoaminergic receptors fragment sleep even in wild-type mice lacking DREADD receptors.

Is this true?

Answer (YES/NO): NO